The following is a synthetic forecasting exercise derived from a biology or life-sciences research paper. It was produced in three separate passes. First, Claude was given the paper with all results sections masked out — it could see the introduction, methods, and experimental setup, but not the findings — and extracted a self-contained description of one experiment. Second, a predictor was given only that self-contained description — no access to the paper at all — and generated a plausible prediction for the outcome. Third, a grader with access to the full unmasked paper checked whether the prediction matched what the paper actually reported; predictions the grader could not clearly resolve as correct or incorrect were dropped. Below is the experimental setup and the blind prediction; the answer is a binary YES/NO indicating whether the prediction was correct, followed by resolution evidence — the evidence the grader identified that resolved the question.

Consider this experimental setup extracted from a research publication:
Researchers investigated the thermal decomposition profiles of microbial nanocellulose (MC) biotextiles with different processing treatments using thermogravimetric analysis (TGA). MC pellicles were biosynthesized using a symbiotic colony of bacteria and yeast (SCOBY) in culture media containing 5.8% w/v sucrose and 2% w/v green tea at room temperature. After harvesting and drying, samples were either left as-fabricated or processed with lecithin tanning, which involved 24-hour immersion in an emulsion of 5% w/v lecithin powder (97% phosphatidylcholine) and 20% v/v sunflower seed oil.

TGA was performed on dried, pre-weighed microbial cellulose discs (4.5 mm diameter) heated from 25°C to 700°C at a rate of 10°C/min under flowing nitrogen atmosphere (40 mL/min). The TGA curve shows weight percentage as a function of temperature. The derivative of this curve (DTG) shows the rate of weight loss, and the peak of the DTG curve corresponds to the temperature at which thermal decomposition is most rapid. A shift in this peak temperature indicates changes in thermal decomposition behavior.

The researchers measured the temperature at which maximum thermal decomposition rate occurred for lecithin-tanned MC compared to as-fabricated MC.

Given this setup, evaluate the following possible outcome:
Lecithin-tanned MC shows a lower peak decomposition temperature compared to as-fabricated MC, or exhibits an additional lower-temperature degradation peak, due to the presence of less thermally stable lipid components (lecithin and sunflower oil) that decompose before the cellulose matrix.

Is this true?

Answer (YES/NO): NO